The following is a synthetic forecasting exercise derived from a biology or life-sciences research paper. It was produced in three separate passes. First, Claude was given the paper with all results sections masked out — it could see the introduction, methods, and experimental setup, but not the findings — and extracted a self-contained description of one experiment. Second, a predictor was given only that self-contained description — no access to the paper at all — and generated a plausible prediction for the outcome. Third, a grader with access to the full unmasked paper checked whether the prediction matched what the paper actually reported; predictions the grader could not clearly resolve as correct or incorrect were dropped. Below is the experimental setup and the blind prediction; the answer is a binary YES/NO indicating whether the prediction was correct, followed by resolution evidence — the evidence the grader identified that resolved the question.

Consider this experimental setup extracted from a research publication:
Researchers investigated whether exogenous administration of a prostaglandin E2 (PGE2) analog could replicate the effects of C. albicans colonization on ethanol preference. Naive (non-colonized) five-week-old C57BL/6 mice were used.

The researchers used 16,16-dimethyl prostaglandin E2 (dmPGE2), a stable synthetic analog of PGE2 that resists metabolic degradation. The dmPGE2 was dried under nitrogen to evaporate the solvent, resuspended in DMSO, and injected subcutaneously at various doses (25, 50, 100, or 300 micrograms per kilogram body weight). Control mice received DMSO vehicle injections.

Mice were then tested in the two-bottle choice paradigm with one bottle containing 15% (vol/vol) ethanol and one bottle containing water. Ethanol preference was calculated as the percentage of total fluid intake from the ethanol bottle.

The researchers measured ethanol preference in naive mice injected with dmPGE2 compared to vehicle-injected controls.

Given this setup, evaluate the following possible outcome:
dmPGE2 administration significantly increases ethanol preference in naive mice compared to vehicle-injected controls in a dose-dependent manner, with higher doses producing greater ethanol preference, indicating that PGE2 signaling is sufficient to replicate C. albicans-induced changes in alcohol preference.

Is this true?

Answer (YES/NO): NO